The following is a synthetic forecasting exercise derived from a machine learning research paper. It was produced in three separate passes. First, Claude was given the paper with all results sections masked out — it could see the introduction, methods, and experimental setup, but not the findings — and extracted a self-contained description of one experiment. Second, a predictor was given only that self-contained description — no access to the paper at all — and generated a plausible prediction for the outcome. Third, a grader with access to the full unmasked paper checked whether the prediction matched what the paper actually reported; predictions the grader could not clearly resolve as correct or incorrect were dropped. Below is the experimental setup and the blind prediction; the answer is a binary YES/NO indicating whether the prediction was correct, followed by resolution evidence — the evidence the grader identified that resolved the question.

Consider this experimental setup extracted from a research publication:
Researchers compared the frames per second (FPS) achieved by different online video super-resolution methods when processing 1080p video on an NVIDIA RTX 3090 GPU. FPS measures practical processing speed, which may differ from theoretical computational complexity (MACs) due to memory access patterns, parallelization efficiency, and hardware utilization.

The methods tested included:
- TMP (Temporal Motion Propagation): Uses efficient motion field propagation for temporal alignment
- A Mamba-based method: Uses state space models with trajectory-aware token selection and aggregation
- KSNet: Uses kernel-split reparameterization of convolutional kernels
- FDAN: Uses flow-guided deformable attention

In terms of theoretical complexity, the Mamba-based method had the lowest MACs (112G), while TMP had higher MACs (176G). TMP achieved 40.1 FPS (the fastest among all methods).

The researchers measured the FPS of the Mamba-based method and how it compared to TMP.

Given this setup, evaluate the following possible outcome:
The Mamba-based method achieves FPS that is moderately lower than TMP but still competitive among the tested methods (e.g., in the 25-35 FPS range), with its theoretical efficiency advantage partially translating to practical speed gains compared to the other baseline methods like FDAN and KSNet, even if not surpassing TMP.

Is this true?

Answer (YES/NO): YES